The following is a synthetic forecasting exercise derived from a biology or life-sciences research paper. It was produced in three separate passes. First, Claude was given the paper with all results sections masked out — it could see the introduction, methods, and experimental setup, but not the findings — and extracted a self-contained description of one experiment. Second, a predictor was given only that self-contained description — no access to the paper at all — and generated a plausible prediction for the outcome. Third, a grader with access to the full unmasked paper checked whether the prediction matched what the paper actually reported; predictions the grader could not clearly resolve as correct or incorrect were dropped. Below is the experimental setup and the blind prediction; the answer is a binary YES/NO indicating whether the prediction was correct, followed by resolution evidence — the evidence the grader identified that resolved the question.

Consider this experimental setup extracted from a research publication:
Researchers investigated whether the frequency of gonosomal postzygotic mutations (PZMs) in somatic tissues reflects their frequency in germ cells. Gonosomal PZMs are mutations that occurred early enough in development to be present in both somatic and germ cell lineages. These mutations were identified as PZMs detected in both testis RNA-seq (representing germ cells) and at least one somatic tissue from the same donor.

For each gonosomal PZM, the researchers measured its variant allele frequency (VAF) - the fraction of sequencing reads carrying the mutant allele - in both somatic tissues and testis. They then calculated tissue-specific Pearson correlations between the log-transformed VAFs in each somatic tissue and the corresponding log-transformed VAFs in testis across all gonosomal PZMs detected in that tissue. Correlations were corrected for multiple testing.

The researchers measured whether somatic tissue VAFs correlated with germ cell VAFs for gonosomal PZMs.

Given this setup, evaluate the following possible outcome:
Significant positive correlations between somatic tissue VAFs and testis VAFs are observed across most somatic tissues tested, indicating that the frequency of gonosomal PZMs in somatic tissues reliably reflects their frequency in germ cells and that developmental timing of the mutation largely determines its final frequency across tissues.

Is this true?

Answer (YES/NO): YES